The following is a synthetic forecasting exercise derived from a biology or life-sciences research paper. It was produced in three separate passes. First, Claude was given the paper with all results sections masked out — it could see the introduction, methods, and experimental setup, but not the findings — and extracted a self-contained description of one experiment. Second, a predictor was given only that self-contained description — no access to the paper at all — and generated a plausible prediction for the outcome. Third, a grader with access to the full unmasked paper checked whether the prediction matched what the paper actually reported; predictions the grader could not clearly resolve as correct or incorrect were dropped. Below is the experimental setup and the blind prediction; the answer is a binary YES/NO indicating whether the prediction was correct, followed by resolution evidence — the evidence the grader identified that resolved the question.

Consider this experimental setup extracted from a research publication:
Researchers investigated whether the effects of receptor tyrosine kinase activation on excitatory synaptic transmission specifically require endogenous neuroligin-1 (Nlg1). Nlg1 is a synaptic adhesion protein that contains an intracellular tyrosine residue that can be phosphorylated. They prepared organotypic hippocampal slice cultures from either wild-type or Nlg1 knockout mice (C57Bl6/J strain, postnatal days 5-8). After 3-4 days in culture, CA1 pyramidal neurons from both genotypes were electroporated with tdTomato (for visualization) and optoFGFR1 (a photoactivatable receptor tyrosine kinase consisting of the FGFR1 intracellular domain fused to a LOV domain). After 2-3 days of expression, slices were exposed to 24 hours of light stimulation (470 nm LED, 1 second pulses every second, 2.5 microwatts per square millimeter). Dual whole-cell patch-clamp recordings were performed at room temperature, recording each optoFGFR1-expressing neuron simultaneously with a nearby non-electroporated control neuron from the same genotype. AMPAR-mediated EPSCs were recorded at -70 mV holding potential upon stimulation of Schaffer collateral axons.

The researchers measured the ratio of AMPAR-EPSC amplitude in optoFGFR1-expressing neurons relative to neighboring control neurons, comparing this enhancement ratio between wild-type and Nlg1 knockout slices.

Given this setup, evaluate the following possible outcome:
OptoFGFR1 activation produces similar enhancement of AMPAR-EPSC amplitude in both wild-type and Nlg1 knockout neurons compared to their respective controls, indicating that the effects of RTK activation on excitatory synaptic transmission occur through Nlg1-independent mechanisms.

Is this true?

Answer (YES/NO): NO